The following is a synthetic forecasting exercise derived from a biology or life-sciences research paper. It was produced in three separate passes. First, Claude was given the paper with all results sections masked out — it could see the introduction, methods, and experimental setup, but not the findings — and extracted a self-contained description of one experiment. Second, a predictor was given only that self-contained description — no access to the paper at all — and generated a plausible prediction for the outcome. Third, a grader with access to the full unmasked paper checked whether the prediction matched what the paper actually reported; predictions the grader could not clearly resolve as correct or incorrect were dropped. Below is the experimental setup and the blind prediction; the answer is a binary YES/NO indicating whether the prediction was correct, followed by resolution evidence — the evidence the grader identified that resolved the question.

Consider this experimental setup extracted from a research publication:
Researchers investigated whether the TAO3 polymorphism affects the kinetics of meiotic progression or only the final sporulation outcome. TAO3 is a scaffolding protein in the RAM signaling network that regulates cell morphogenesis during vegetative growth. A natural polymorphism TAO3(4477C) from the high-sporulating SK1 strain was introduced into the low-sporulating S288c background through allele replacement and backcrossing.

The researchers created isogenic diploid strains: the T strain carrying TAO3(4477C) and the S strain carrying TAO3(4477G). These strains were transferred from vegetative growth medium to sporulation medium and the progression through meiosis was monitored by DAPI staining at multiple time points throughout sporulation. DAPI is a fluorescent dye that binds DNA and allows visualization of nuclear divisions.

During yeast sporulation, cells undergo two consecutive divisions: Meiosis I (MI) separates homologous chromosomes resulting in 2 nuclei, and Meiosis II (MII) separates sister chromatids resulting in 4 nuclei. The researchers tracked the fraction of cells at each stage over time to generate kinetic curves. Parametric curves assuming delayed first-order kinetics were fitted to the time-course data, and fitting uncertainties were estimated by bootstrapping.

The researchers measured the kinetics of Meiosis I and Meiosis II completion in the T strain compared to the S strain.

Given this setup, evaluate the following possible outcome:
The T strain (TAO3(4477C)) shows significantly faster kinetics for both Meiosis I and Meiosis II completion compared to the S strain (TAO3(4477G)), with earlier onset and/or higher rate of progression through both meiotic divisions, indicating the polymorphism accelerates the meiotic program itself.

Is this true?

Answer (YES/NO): NO